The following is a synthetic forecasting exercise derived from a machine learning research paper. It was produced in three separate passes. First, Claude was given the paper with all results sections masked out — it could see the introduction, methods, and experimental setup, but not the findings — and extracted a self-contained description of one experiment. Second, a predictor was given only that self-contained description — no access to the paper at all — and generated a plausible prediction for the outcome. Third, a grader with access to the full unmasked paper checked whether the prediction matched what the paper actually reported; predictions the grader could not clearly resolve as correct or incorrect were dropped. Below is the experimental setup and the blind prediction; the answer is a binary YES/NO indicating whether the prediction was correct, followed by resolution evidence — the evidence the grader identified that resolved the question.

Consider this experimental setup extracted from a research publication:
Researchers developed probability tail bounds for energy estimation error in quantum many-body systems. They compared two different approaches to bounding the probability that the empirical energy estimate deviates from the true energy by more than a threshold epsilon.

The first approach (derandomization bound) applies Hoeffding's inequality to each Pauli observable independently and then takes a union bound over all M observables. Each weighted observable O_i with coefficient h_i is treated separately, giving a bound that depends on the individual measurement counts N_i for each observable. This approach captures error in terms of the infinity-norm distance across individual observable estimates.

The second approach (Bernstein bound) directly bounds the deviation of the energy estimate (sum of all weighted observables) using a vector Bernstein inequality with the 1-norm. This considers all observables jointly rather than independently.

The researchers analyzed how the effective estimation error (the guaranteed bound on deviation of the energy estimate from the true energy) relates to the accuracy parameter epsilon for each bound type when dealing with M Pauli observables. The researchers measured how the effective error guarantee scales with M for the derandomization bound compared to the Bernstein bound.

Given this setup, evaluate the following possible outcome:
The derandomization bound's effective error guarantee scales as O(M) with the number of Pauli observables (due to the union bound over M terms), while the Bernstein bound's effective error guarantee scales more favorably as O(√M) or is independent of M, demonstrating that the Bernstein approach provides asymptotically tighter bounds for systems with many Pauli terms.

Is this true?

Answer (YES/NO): NO